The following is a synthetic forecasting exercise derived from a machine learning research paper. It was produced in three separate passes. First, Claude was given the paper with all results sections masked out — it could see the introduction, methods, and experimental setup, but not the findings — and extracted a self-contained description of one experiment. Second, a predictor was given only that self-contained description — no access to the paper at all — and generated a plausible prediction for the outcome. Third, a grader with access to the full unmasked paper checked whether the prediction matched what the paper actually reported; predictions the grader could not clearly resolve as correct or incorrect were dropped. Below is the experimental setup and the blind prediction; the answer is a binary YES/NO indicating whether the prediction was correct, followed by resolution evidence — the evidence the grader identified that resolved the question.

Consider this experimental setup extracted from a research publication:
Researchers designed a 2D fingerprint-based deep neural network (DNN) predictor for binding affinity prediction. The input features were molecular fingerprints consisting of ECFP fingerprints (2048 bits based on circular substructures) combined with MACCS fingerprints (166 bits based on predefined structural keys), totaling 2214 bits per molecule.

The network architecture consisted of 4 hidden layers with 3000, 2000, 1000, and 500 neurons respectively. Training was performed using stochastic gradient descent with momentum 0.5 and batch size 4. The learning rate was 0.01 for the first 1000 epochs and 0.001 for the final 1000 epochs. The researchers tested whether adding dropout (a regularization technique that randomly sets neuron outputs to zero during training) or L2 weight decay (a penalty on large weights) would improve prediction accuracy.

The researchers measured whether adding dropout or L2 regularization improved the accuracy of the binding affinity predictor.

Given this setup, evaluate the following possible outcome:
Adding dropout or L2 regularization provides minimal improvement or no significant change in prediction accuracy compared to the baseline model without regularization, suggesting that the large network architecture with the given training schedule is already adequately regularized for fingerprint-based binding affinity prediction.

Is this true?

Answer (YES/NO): YES